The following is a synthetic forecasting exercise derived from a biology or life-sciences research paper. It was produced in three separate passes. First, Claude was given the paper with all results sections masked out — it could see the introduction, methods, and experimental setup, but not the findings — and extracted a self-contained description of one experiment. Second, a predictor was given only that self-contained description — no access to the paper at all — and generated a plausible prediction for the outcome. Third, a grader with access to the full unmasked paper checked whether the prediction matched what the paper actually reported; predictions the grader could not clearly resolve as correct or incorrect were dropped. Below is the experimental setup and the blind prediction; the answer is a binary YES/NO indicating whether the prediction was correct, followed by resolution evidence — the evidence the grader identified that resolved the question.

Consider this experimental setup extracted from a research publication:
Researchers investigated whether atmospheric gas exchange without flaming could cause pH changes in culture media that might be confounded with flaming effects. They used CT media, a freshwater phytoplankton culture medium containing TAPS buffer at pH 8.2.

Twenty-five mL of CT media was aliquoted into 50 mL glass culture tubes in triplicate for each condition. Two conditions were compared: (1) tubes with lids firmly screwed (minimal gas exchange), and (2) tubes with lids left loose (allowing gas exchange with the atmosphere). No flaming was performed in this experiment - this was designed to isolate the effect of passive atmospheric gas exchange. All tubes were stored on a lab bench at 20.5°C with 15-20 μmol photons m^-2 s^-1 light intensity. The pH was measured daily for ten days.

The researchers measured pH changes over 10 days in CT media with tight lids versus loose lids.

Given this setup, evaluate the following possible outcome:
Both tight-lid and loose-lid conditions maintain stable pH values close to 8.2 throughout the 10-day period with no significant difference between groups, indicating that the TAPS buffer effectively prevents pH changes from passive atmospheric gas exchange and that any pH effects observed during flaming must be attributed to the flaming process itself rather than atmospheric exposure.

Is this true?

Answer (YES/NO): NO